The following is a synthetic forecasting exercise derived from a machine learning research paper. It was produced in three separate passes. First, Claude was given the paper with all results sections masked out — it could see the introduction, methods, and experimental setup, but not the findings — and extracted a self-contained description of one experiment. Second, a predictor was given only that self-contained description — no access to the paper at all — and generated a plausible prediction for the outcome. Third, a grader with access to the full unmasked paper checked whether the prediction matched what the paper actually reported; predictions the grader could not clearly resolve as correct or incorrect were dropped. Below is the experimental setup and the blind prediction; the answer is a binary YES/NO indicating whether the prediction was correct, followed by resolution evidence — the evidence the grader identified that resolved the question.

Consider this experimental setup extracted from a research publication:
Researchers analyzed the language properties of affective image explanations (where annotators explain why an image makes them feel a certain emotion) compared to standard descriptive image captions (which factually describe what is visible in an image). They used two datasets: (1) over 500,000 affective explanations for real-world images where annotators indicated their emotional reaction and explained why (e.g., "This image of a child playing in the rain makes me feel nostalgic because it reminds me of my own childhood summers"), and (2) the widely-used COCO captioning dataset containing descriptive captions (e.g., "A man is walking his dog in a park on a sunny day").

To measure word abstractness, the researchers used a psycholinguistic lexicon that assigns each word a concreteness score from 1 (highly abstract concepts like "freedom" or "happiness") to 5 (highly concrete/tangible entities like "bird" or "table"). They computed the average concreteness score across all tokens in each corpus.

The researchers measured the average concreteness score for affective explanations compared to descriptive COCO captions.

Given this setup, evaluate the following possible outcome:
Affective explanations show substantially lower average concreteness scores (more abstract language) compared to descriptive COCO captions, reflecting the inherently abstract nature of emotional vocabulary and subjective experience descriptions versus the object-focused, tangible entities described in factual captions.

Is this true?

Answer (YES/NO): YES